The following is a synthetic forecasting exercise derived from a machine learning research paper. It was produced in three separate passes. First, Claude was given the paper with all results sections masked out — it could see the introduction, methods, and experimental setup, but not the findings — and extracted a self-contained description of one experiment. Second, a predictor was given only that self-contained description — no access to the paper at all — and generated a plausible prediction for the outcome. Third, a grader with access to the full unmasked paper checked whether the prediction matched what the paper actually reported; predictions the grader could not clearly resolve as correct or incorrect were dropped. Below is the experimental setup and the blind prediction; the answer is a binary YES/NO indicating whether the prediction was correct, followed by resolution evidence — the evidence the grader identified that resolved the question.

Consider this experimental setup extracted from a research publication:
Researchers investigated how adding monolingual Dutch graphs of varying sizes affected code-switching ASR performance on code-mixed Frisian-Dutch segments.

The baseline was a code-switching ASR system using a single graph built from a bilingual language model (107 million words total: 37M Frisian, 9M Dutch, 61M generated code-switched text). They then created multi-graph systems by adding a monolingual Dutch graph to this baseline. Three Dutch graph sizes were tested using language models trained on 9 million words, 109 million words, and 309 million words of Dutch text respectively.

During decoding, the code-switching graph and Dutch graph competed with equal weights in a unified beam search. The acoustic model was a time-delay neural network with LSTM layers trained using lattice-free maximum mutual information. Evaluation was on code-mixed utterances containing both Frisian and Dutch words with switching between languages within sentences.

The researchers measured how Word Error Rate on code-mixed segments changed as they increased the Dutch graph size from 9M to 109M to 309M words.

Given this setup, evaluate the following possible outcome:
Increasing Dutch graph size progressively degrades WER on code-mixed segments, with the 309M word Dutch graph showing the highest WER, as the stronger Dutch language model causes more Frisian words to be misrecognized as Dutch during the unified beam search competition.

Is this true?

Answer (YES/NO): NO